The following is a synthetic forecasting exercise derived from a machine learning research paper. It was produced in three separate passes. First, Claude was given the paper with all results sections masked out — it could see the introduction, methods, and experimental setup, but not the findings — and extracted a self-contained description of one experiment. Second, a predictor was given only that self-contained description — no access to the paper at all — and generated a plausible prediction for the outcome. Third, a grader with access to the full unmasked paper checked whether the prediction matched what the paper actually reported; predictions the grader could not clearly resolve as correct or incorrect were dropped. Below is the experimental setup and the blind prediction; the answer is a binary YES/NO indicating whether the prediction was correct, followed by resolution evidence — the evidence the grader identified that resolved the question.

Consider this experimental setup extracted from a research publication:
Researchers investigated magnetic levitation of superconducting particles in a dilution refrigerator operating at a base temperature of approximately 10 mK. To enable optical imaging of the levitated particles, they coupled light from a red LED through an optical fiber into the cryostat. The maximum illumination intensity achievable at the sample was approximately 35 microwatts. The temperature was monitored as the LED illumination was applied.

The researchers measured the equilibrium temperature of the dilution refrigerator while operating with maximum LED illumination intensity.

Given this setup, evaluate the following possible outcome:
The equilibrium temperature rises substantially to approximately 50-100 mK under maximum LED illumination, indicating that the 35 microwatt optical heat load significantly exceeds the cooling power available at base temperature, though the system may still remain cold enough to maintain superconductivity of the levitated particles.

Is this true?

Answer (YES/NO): NO